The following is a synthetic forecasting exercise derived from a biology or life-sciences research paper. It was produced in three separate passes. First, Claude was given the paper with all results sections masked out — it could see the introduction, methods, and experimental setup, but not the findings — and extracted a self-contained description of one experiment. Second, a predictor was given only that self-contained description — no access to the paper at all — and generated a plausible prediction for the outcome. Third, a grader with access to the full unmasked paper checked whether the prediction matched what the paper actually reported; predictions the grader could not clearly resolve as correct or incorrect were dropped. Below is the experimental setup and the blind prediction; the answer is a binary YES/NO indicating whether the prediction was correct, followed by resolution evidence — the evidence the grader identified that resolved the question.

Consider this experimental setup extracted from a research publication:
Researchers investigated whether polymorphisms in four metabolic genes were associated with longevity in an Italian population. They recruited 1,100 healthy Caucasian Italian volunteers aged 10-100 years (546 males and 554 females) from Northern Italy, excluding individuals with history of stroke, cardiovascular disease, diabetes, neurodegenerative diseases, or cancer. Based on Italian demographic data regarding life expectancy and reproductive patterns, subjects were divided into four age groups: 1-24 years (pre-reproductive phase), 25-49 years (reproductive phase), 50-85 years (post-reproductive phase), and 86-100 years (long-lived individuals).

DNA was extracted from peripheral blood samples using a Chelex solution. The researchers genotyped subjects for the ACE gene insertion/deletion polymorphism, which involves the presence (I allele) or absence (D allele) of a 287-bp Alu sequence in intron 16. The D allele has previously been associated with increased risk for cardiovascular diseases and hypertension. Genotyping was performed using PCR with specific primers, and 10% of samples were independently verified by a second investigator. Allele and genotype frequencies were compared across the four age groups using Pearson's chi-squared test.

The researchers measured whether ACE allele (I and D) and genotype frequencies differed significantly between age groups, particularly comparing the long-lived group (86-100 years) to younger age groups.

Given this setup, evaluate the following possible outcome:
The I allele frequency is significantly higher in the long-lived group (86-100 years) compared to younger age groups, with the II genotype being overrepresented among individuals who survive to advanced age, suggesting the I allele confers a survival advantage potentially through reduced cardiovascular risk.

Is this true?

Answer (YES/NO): NO